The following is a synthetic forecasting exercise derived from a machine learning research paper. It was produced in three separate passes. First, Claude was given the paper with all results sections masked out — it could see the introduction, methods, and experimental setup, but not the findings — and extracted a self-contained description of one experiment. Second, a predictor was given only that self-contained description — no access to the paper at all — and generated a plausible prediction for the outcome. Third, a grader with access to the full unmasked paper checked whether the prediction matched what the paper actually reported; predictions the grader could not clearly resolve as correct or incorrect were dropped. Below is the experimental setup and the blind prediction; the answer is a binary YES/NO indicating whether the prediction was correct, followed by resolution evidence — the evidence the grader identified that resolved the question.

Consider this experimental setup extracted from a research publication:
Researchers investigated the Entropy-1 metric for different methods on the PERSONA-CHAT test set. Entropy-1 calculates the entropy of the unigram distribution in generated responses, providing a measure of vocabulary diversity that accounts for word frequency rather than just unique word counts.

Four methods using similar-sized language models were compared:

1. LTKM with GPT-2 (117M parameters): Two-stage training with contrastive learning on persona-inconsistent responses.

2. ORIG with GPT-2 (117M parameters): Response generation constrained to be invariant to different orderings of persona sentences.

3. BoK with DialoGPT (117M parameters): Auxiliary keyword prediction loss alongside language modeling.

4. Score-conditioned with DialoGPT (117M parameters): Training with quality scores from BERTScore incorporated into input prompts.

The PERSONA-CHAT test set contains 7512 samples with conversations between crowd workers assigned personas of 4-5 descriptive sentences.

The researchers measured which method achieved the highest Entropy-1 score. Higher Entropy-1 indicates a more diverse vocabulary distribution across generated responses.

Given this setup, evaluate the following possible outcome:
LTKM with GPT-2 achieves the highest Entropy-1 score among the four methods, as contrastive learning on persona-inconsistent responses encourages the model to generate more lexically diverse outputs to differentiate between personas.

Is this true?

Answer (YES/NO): YES